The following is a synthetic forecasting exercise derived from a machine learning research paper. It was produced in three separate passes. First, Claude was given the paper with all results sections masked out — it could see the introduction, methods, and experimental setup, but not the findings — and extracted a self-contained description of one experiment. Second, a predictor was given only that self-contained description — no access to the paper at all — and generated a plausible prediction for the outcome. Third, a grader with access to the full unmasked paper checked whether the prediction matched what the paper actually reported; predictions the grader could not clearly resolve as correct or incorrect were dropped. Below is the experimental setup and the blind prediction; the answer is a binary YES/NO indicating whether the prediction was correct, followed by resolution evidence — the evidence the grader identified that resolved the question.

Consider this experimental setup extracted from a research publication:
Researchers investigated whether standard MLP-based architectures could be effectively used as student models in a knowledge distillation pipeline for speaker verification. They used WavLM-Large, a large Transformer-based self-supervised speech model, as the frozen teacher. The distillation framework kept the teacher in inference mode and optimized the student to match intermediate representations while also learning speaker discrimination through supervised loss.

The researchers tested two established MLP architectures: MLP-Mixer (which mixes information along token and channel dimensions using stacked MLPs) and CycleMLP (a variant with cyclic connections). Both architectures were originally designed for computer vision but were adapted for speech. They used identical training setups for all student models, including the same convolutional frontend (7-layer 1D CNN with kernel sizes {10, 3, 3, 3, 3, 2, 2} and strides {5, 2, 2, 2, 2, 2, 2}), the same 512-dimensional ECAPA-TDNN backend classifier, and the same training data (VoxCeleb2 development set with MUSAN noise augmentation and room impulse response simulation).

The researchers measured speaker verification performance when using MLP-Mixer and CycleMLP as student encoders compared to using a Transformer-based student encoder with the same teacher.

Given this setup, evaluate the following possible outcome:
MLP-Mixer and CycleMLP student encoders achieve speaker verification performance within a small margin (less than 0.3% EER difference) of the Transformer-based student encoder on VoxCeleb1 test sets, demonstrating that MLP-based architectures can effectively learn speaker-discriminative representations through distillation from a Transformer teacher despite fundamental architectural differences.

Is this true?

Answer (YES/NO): NO